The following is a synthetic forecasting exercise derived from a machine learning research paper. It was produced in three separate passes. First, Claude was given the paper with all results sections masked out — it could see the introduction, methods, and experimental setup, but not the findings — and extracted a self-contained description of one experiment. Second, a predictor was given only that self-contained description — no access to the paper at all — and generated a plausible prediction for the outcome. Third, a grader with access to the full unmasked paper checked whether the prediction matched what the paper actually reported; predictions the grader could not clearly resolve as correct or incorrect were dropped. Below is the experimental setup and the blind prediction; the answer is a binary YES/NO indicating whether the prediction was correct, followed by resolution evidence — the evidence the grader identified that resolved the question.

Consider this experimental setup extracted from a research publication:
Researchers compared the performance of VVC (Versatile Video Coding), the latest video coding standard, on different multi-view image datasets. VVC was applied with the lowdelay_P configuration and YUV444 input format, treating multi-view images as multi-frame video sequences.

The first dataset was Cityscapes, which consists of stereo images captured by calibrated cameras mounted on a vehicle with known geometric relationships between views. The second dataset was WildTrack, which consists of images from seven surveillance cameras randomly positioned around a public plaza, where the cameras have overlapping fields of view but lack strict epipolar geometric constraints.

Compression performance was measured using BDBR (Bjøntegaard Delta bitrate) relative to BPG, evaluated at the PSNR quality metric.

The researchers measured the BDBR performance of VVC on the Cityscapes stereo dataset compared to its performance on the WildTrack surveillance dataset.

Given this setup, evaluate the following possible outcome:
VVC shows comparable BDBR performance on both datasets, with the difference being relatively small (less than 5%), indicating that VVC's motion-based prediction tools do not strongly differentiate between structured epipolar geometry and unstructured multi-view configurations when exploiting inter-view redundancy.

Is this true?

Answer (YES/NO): NO